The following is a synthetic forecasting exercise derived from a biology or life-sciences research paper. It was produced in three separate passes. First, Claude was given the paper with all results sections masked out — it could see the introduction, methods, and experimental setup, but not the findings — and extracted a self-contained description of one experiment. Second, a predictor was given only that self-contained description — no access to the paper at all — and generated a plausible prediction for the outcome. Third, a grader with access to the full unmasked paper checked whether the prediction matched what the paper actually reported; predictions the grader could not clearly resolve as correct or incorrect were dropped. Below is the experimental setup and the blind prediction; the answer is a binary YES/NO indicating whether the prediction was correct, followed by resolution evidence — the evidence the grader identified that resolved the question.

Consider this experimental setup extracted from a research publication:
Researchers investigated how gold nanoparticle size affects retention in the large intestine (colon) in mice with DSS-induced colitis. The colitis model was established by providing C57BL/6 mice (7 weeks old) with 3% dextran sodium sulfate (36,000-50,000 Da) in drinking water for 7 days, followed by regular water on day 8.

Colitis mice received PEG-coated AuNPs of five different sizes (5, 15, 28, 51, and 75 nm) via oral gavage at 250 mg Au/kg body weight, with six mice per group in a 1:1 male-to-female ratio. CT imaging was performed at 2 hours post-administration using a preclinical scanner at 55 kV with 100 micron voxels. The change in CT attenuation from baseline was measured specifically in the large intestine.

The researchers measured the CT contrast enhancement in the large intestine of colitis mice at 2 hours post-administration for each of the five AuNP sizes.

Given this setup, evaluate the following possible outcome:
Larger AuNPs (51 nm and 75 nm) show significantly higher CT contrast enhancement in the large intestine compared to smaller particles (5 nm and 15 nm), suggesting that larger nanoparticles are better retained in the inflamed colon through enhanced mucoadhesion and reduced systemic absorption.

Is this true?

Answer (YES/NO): NO